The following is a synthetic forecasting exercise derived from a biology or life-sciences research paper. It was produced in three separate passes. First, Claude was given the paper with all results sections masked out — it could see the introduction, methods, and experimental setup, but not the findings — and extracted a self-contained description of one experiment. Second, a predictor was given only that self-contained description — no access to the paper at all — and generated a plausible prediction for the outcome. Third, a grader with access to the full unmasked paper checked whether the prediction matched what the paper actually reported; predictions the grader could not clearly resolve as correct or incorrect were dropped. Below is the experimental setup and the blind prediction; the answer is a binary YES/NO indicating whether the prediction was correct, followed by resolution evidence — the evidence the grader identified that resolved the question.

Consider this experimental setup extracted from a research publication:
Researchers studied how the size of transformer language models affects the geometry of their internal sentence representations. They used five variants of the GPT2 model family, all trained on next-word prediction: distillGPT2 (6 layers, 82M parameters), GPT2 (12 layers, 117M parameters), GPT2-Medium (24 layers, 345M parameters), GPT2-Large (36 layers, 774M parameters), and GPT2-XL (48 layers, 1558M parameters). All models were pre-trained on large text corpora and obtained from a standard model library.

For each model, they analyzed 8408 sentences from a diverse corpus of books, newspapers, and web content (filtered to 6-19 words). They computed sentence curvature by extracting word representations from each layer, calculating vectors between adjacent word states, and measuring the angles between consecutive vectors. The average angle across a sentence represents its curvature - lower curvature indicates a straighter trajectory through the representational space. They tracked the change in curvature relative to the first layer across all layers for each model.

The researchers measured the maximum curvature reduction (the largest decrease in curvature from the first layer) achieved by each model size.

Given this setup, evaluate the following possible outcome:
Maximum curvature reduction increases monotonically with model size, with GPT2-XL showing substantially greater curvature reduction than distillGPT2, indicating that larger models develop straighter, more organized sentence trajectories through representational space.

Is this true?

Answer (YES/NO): YES